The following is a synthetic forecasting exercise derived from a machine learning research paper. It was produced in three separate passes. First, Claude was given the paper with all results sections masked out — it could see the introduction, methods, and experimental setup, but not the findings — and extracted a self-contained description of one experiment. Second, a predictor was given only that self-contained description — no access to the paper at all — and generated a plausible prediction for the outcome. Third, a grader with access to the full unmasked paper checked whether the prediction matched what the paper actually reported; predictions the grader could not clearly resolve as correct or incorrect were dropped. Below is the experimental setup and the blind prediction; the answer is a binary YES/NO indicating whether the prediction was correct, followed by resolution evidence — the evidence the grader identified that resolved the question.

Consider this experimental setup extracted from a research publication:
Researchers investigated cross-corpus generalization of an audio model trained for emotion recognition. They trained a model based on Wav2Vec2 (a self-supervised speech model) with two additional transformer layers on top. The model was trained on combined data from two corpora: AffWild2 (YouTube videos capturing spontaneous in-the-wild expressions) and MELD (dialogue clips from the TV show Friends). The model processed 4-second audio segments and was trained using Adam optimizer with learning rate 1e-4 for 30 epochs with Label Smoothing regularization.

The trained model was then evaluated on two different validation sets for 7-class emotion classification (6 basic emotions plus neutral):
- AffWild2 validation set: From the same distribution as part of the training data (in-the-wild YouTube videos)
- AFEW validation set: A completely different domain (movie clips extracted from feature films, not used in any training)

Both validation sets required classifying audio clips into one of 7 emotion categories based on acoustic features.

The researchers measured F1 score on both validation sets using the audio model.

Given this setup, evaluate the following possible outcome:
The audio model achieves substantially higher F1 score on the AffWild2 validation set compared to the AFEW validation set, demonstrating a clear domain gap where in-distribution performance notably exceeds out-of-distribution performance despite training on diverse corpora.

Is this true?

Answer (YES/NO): YES